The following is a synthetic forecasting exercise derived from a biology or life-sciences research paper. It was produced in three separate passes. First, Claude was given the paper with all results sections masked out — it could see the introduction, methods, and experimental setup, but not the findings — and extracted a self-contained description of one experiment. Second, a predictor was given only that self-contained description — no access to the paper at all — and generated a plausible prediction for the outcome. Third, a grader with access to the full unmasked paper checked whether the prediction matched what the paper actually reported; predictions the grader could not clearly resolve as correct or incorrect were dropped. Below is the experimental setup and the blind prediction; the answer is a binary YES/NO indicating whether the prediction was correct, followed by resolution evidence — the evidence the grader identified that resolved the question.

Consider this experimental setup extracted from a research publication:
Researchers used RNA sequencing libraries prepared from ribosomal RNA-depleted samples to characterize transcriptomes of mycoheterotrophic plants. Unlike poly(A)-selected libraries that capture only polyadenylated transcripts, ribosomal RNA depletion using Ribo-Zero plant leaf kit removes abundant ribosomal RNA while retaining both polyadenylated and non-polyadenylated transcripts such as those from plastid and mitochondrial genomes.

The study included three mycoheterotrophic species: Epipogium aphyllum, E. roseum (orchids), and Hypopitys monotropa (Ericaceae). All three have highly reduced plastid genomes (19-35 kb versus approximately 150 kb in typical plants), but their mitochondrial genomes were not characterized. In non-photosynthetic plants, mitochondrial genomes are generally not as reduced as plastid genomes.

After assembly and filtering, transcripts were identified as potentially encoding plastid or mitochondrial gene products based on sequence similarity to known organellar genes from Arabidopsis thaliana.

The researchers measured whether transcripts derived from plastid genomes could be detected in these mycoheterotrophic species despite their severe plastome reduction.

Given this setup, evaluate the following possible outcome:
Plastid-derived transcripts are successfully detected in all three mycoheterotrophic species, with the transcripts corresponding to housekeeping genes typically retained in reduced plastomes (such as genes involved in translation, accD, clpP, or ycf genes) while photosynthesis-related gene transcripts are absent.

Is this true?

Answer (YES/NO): YES